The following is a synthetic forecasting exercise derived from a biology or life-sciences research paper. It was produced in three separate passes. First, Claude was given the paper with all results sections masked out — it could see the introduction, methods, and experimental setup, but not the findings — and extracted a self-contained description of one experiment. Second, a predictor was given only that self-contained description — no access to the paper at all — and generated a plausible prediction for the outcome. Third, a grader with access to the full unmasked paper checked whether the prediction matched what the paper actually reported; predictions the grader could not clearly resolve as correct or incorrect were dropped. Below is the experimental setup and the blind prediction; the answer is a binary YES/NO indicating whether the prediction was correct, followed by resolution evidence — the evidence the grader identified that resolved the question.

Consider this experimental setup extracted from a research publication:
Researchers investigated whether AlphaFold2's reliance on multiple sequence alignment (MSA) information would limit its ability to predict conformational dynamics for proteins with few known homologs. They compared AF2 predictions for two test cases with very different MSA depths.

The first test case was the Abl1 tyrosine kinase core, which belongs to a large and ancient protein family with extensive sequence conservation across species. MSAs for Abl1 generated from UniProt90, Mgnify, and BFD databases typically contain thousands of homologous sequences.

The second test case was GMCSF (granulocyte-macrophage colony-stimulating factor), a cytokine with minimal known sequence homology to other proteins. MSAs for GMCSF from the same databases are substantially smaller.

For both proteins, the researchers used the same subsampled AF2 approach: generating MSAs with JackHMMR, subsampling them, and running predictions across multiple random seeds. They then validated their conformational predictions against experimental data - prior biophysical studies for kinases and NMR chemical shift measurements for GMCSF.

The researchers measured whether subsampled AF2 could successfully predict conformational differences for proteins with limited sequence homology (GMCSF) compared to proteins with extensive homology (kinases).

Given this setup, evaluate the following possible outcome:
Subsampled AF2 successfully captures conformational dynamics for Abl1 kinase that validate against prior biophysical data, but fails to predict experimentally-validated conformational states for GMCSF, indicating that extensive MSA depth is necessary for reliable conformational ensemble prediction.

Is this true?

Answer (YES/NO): NO